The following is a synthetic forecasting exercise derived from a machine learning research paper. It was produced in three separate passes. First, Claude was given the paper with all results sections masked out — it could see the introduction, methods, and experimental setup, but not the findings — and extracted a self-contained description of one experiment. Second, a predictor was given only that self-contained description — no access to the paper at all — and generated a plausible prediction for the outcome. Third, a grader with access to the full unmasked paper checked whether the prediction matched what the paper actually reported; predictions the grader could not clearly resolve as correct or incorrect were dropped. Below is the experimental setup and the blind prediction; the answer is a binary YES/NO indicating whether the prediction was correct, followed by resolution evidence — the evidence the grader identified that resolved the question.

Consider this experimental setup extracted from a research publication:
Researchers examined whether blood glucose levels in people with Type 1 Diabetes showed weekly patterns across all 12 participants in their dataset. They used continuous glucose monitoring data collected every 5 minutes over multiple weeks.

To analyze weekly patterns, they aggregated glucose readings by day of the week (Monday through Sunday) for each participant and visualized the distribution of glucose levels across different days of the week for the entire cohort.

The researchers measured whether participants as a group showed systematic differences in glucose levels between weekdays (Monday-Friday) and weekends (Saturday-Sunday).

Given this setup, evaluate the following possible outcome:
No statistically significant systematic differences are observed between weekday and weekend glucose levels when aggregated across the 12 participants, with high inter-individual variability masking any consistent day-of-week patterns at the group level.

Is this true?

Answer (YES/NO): NO